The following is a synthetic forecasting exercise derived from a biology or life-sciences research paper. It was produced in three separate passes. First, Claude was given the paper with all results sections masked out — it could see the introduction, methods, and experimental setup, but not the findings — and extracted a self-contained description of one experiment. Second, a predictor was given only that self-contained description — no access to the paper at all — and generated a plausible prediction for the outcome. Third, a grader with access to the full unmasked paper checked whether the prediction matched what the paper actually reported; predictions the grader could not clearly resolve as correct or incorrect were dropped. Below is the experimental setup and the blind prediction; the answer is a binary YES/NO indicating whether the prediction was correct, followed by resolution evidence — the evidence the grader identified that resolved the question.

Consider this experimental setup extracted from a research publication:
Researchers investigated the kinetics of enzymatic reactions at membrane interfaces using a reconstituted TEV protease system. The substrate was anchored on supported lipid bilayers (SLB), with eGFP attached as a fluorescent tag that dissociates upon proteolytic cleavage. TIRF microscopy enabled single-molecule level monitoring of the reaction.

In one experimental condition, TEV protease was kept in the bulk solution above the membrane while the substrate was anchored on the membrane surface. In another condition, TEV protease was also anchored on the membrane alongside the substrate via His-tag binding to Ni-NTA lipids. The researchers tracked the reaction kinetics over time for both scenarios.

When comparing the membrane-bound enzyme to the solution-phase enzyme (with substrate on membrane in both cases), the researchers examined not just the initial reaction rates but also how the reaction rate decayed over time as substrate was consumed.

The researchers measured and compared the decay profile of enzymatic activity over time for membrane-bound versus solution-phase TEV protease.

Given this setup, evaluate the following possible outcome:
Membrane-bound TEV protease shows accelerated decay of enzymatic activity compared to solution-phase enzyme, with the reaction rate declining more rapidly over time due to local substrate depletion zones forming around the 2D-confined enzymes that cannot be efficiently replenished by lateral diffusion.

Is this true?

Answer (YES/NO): YES